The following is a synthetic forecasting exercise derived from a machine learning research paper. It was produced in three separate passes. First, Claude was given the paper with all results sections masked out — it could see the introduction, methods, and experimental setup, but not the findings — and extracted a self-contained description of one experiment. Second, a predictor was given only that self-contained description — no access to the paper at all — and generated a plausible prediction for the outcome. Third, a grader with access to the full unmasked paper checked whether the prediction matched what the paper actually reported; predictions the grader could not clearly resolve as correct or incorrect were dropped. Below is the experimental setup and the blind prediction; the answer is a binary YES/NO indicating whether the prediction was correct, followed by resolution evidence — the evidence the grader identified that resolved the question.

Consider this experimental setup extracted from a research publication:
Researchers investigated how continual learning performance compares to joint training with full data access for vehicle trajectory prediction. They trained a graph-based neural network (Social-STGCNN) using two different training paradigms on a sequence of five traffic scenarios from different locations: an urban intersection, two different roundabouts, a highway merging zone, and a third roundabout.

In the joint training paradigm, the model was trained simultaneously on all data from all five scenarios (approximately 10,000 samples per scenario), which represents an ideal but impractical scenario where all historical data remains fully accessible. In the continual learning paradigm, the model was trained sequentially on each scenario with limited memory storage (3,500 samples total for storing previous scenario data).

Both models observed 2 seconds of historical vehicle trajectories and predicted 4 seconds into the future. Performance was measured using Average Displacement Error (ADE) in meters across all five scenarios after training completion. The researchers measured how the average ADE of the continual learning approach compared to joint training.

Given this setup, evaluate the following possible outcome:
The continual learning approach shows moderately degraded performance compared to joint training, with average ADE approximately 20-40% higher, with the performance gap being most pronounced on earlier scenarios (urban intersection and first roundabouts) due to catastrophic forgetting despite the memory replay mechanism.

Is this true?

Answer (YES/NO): NO